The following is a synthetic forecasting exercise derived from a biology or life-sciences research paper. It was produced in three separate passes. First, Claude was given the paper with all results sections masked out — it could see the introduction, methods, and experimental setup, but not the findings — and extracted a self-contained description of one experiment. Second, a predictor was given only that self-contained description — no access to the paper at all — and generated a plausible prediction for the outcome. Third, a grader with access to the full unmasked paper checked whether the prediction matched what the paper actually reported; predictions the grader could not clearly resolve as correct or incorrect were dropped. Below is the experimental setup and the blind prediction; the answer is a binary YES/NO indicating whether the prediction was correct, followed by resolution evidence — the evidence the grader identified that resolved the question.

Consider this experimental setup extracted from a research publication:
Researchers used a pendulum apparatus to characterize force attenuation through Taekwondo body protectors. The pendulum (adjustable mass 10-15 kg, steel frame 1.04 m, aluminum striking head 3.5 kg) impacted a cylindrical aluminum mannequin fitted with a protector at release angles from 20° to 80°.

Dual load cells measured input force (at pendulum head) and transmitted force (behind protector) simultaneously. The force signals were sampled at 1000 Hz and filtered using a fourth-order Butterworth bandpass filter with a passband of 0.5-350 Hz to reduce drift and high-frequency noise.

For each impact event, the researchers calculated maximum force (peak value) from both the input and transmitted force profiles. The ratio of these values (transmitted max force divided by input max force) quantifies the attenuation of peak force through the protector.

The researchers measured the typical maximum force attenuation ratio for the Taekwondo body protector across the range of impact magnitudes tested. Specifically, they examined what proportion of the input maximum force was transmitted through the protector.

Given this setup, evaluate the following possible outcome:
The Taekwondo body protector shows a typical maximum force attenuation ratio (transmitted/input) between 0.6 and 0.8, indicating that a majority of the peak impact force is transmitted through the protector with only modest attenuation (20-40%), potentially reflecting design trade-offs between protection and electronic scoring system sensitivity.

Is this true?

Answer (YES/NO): YES